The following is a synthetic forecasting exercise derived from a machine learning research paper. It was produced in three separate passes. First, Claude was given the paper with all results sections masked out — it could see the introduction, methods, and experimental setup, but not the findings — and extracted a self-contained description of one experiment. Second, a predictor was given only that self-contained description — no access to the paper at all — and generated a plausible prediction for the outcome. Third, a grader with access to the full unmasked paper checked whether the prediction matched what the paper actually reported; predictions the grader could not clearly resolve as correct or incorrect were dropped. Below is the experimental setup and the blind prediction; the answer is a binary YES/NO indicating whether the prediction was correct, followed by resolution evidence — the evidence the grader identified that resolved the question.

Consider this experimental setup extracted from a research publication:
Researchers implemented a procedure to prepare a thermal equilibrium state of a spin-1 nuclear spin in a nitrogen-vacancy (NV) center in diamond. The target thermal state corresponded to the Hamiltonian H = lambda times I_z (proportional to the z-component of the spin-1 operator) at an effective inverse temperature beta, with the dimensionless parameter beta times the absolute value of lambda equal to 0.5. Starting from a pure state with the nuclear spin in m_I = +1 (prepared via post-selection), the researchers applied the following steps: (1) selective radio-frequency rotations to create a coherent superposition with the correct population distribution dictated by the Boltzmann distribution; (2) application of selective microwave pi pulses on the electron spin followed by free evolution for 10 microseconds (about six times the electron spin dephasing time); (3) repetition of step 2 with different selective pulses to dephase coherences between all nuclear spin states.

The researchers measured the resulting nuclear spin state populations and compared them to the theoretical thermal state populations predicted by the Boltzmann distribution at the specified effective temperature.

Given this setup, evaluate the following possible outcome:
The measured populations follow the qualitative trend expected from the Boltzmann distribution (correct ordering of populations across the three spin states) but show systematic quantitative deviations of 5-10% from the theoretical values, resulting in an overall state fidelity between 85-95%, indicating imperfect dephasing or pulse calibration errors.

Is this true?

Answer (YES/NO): NO